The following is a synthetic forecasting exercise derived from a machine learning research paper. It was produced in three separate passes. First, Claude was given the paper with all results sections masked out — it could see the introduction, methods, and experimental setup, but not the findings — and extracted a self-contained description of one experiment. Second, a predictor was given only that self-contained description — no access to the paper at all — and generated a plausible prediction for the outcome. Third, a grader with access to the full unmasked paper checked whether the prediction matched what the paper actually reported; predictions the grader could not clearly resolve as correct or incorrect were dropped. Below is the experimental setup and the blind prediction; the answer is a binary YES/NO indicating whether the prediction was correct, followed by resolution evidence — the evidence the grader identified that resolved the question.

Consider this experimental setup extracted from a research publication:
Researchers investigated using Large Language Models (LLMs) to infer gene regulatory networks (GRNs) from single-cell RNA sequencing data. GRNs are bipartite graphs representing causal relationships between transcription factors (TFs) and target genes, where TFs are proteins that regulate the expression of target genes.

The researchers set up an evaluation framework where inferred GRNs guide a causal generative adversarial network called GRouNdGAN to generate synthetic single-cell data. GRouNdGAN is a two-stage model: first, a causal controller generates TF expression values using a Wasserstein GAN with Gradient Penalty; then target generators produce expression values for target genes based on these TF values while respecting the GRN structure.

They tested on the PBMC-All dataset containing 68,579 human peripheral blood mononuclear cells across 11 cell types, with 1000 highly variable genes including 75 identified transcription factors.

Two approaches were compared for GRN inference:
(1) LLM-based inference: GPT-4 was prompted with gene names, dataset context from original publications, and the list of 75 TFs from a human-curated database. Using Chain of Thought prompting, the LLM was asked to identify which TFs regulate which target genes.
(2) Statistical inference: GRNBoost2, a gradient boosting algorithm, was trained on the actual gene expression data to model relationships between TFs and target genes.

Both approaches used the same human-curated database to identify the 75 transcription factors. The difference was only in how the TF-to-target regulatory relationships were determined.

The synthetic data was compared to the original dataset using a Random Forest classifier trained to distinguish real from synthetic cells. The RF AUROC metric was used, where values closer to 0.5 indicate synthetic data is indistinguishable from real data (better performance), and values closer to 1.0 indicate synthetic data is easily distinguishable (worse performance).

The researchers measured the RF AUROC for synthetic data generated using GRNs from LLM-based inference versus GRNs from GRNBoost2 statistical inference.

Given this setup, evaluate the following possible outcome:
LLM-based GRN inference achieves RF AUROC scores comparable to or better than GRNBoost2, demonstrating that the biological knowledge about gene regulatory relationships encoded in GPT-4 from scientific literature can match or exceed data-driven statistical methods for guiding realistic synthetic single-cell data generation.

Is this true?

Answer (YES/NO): YES